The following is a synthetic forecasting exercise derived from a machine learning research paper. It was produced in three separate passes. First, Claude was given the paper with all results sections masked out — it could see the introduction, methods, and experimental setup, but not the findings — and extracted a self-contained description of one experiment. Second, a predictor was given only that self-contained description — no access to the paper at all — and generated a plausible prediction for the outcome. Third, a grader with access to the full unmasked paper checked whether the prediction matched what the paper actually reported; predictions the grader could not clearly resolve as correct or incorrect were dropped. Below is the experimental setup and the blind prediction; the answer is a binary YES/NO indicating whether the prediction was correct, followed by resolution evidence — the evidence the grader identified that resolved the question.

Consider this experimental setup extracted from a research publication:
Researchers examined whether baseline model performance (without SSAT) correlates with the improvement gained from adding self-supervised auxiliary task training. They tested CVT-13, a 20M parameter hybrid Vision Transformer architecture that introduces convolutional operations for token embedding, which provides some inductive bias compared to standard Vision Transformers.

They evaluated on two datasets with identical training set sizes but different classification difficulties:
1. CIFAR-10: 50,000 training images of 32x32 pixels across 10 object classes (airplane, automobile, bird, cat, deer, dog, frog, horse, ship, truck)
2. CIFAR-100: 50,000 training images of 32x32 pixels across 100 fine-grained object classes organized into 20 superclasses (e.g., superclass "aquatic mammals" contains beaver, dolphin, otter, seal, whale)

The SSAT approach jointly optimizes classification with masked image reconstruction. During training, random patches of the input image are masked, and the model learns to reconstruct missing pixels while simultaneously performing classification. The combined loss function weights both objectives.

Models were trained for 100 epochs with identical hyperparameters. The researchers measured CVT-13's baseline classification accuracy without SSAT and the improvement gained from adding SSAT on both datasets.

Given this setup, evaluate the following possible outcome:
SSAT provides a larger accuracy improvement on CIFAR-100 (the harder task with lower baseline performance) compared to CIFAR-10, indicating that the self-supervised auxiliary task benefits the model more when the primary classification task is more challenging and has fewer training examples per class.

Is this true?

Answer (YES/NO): NO